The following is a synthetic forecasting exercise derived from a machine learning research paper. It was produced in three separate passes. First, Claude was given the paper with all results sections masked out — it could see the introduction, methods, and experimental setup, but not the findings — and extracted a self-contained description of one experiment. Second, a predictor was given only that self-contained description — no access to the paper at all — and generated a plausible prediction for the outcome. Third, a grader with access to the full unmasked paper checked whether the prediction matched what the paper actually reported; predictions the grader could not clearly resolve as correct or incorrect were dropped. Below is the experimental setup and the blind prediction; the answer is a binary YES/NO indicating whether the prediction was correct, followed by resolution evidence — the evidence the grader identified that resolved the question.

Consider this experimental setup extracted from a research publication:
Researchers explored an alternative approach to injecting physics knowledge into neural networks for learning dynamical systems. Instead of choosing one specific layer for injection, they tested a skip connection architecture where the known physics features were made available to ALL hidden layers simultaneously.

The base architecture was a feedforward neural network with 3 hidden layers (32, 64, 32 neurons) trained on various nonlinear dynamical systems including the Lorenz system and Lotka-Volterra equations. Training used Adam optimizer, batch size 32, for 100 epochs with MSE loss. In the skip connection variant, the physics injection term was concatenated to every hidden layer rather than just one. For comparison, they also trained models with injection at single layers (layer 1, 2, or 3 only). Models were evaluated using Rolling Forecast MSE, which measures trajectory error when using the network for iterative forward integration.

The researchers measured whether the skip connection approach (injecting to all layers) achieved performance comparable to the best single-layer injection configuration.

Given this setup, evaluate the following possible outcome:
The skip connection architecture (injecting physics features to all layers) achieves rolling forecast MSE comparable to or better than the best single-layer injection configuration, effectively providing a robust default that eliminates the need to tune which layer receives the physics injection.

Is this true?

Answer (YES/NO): NO